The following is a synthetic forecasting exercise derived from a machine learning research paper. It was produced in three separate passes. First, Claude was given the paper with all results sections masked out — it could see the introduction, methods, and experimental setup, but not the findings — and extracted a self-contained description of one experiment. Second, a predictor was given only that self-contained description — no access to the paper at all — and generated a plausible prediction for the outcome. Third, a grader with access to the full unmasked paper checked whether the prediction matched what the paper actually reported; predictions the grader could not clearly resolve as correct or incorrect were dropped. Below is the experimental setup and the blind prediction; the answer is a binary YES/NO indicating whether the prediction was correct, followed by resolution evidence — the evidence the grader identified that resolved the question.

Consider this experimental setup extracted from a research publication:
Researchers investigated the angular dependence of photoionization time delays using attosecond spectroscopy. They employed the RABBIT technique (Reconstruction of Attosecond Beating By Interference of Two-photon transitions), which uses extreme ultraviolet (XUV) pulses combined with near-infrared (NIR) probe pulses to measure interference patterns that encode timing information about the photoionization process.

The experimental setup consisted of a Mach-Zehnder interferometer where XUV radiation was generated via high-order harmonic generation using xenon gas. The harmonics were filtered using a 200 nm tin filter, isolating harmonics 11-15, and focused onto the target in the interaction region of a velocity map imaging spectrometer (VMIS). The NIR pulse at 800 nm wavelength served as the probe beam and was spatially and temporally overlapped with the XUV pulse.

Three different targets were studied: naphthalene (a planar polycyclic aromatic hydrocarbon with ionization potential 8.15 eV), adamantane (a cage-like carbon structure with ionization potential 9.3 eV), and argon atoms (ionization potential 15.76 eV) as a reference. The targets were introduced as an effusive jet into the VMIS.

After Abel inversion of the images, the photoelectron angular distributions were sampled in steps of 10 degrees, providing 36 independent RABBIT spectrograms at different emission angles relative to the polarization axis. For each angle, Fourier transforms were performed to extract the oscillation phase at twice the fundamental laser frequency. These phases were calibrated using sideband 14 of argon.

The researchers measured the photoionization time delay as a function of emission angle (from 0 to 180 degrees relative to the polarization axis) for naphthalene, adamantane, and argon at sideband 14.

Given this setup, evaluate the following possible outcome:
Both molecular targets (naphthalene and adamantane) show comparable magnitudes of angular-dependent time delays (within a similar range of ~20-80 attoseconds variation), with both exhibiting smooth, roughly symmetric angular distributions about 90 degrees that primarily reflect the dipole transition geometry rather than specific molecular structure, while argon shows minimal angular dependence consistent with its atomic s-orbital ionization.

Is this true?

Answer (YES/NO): NO